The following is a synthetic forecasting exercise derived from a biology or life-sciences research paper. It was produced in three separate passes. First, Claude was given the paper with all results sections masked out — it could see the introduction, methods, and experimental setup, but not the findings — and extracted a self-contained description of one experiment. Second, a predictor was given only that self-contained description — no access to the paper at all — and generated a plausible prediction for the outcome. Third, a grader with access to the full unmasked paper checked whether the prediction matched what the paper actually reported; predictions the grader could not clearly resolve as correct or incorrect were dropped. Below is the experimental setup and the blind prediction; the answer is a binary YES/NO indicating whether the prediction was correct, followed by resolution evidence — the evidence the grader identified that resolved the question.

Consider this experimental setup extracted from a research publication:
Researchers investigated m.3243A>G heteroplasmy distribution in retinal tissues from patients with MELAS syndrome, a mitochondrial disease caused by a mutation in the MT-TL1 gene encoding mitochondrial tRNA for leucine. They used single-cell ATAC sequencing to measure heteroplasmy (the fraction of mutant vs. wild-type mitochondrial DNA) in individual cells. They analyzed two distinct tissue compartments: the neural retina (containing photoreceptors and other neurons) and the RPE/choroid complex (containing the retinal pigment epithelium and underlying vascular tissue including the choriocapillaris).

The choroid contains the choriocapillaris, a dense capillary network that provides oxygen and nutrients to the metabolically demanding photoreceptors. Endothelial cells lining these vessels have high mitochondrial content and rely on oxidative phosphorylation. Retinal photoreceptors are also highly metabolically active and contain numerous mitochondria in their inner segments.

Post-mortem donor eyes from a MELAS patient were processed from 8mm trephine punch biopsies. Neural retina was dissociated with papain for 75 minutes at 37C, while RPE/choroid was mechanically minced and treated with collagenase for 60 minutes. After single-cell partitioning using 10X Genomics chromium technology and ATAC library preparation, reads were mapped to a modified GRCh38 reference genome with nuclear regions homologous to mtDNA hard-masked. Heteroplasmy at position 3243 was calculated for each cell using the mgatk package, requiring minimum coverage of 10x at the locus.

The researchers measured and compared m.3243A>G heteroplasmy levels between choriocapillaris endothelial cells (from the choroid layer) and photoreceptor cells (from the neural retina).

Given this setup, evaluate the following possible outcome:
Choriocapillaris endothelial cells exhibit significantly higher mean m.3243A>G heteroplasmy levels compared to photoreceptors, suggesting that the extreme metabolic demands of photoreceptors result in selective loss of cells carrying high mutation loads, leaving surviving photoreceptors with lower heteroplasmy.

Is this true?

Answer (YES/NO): NO